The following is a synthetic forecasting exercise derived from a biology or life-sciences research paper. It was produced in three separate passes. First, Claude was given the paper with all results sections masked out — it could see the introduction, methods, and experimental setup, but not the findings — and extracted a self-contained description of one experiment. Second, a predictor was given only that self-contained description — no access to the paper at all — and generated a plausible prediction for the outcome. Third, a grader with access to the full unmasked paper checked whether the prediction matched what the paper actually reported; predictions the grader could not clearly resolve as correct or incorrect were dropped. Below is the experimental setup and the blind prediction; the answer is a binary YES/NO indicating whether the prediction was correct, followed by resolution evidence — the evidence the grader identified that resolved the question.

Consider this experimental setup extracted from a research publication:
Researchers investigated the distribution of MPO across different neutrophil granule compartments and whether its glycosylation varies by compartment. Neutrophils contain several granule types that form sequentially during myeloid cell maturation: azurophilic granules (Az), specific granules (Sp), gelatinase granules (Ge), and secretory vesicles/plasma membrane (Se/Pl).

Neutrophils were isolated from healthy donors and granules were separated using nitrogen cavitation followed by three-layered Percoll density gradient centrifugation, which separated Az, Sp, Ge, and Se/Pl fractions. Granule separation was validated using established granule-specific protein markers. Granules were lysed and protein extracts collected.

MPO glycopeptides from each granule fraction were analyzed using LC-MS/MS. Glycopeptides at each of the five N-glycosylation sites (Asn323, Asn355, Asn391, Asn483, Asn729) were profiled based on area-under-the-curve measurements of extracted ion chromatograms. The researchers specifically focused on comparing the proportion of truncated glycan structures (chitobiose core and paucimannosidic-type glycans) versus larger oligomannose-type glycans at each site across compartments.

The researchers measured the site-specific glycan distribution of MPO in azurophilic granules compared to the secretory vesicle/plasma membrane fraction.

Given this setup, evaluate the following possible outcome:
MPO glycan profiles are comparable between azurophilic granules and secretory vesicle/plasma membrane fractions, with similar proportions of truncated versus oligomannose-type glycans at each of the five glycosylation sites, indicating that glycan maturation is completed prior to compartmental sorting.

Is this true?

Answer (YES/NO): NO